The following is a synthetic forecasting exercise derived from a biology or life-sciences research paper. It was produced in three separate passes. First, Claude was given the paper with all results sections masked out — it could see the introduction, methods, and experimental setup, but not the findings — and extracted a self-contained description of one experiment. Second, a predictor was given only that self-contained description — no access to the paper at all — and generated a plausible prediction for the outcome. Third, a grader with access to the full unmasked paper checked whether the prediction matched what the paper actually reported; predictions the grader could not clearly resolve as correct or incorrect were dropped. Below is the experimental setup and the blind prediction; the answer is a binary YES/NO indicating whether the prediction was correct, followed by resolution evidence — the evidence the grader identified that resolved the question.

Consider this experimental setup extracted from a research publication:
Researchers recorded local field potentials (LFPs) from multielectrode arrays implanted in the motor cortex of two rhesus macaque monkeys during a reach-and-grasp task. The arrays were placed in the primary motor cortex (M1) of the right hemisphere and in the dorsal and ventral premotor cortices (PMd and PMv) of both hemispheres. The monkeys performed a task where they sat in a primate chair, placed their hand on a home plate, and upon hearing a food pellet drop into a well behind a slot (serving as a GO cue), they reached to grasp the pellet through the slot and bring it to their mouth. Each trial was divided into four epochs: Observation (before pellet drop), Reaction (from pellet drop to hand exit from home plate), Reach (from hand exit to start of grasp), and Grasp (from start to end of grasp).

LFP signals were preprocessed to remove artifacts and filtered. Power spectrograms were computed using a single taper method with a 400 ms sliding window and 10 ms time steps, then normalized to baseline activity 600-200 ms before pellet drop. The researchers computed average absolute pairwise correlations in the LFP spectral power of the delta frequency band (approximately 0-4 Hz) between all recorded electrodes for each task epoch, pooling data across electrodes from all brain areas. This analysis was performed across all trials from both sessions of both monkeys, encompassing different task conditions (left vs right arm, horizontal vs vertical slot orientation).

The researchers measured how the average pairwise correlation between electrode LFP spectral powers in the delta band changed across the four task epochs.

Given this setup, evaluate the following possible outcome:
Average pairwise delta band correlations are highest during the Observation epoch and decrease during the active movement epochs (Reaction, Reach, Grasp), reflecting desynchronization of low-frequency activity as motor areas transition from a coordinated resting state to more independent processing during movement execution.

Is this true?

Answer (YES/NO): NO